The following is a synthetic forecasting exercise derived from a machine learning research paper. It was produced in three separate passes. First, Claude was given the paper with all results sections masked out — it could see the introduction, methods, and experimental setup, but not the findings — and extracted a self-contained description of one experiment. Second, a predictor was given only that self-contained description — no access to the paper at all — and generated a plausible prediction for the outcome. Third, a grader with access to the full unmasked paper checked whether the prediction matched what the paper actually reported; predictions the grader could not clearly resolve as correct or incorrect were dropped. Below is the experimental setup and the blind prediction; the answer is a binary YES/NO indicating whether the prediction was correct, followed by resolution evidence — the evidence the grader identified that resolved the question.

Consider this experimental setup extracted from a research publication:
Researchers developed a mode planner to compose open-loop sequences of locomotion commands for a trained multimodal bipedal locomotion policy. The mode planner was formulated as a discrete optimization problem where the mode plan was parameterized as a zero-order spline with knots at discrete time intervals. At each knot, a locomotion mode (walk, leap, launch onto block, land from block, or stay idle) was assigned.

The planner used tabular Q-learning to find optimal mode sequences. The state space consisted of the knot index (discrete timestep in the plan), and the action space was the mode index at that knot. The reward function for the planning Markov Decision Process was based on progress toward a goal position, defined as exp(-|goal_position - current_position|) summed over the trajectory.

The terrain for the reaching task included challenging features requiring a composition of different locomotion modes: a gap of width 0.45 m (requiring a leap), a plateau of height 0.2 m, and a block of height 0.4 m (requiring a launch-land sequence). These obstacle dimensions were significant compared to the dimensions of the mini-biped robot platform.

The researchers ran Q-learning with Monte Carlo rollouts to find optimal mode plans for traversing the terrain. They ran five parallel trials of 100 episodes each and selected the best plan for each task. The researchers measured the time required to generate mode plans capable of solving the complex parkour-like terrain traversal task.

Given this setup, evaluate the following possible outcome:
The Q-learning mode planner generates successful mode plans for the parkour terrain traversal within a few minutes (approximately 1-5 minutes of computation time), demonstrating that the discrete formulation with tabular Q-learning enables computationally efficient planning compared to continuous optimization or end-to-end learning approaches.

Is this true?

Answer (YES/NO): YES